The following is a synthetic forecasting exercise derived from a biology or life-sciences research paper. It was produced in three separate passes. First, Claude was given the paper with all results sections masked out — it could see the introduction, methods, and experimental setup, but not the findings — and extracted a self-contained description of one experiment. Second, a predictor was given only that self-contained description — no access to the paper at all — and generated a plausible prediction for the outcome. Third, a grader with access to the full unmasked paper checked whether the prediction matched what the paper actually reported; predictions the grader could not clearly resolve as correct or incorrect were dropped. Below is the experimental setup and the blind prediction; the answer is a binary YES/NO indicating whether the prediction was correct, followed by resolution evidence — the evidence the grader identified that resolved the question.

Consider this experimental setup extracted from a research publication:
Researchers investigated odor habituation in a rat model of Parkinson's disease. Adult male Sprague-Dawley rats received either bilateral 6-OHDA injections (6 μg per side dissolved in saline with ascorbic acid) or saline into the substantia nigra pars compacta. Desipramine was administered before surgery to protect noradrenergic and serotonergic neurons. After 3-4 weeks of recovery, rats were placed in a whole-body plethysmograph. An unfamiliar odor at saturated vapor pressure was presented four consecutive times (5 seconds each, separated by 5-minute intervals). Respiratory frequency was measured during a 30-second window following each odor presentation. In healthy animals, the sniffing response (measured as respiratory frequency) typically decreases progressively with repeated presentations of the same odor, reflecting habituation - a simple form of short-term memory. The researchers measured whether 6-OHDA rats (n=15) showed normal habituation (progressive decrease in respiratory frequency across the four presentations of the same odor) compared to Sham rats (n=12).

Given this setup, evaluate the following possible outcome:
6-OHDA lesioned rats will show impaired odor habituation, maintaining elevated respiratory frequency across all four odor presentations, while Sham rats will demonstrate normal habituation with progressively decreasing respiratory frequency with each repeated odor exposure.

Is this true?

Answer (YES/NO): NO